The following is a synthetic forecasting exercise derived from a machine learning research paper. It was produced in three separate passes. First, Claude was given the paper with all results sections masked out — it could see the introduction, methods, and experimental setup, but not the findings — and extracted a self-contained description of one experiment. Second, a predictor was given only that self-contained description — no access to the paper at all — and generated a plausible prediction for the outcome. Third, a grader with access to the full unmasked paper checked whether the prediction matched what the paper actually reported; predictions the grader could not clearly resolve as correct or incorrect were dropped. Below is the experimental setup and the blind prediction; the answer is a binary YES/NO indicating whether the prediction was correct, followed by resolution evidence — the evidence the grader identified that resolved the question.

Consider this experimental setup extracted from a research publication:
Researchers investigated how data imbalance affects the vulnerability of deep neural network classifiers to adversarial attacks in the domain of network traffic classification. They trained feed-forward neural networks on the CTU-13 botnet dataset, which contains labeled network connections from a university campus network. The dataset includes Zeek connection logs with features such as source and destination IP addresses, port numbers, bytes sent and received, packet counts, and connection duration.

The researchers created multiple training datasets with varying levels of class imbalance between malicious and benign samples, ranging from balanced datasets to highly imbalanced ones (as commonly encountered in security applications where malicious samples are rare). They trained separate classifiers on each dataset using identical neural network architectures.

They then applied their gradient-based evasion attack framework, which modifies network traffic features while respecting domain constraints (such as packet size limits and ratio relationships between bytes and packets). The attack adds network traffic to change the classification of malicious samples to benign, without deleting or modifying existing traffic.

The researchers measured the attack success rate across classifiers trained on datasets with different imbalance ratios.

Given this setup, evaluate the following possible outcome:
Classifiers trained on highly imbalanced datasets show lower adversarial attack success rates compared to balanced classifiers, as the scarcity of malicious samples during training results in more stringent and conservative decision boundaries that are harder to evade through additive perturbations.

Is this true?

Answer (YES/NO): NO